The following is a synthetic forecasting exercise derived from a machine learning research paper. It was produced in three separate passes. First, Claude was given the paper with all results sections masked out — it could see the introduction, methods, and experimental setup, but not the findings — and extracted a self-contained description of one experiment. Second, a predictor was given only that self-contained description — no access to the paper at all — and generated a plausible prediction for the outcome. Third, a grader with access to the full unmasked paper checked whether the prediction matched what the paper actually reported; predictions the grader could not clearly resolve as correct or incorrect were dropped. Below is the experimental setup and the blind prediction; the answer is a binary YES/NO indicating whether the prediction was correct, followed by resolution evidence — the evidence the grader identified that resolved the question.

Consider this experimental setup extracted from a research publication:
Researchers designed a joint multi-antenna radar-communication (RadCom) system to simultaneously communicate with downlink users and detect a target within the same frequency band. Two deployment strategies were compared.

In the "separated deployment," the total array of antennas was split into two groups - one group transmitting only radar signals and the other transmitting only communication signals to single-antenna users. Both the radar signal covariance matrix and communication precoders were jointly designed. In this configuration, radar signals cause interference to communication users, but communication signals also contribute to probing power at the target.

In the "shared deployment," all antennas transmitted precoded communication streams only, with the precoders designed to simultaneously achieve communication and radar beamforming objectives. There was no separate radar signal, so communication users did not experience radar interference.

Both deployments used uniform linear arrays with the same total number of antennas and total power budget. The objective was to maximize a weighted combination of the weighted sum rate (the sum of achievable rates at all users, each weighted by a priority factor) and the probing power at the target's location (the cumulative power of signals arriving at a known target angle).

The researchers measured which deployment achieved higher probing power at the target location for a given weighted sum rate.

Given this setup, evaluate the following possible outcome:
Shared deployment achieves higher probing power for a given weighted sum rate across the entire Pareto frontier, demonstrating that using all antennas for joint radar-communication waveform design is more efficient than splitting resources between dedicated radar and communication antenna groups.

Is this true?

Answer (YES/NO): YES